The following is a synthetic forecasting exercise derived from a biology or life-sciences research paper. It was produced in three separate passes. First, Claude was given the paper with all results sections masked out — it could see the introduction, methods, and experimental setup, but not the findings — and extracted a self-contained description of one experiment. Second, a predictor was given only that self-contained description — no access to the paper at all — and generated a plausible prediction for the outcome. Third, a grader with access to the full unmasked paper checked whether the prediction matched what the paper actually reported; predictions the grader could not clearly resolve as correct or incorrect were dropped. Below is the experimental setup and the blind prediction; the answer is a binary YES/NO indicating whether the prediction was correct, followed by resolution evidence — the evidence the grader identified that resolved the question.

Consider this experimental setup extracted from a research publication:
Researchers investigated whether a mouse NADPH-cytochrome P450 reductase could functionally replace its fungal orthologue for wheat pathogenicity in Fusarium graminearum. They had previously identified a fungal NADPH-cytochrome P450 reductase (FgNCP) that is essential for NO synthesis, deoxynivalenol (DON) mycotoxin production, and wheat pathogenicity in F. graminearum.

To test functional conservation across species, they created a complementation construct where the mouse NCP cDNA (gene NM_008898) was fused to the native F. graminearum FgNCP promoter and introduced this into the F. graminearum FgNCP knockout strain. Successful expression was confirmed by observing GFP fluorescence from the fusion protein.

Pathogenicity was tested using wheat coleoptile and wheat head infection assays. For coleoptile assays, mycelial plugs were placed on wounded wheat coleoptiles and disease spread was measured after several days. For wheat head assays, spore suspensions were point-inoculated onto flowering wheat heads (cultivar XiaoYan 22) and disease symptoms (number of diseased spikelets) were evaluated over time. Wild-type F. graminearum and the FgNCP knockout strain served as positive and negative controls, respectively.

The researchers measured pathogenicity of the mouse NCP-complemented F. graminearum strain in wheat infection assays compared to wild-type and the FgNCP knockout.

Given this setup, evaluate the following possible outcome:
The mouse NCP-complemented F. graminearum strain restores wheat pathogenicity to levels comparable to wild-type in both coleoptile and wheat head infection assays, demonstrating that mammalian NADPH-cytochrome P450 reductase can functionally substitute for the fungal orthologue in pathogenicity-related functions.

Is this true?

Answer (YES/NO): NO